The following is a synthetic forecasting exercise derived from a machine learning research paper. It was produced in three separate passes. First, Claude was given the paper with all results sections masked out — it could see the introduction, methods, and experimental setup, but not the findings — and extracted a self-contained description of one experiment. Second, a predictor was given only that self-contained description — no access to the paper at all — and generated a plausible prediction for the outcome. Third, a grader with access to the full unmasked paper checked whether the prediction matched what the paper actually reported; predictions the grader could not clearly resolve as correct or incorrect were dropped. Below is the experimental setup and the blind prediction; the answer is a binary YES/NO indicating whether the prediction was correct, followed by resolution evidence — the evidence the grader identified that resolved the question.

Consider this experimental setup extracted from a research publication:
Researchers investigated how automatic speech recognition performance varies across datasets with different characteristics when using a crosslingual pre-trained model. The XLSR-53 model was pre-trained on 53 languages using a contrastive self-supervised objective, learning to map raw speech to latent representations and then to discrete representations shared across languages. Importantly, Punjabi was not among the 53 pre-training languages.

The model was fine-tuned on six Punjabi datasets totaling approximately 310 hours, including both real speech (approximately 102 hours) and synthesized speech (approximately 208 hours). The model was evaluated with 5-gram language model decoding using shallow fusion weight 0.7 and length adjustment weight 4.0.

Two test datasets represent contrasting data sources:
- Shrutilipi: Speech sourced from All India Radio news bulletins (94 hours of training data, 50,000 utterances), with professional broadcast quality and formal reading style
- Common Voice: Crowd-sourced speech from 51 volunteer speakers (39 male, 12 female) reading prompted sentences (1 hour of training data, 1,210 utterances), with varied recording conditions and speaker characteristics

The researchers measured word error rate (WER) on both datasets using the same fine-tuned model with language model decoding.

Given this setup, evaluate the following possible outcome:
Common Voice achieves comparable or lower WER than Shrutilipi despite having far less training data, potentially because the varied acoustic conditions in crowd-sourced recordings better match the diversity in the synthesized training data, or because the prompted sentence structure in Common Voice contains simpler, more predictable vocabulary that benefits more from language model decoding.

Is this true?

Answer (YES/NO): YES